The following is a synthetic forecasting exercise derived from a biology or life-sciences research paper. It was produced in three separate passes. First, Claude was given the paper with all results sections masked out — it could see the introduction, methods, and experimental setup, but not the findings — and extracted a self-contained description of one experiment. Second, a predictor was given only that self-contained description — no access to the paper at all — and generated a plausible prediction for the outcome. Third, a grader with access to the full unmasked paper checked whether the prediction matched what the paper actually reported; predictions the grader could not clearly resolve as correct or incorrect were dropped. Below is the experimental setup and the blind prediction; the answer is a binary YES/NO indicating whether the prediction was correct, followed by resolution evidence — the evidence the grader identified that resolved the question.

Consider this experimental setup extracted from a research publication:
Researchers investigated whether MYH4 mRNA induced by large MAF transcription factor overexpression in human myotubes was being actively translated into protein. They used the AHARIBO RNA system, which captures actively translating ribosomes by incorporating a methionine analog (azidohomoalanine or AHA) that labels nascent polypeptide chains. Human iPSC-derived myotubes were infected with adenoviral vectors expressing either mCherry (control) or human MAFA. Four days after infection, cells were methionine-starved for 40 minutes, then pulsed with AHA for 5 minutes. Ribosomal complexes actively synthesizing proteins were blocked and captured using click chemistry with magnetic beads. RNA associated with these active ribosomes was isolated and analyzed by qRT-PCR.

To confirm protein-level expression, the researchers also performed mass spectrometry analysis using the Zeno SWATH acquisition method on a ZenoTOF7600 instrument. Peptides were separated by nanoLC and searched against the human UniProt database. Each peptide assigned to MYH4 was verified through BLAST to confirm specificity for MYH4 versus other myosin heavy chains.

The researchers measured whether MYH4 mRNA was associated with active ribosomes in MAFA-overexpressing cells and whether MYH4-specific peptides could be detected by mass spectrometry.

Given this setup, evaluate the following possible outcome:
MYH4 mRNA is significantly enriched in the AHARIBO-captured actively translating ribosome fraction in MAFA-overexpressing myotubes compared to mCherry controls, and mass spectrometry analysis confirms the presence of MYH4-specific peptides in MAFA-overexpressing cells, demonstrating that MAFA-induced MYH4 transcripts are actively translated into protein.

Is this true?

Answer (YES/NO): NO